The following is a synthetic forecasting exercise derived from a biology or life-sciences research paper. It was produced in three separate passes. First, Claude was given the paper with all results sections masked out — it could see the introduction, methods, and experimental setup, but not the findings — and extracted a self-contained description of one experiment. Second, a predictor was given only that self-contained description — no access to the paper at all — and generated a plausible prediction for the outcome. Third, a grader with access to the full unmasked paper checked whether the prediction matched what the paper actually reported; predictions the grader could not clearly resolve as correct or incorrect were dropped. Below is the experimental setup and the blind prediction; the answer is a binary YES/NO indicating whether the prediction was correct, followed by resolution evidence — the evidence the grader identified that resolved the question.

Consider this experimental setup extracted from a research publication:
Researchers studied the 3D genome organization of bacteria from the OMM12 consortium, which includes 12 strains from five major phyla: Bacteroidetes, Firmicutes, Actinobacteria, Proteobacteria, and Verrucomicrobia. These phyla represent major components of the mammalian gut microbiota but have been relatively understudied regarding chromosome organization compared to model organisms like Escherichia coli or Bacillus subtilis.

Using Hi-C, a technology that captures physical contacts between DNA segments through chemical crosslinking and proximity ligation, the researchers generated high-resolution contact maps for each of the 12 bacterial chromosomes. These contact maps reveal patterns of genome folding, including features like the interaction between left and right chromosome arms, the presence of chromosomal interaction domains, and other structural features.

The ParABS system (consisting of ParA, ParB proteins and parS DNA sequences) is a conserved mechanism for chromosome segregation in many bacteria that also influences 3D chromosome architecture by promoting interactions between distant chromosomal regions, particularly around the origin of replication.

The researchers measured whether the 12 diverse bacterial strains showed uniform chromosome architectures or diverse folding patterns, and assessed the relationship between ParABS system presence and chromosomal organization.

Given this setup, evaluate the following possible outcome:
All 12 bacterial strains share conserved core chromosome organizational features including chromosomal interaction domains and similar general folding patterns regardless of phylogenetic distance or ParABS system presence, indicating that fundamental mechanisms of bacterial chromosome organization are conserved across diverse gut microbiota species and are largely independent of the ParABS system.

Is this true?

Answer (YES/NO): NO